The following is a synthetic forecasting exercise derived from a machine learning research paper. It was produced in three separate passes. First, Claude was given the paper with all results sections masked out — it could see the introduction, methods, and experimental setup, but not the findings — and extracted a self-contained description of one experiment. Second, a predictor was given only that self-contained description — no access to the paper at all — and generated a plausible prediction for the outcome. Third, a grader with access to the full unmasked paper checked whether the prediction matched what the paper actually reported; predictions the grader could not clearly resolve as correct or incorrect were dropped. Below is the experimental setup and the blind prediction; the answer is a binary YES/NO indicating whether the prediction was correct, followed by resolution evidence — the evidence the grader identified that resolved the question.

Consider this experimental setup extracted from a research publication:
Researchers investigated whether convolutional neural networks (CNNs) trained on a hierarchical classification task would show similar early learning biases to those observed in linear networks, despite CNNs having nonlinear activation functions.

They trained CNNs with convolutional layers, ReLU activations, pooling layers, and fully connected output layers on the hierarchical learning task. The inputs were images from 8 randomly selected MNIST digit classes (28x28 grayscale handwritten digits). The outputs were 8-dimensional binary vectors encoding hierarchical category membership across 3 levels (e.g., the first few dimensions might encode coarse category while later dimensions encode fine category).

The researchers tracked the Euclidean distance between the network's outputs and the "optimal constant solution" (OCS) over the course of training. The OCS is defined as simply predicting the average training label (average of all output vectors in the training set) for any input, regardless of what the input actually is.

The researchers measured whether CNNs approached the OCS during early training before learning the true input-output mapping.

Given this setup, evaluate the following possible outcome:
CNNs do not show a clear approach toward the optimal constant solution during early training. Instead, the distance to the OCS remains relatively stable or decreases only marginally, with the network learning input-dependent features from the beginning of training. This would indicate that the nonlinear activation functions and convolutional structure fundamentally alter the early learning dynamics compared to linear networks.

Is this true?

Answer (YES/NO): NO